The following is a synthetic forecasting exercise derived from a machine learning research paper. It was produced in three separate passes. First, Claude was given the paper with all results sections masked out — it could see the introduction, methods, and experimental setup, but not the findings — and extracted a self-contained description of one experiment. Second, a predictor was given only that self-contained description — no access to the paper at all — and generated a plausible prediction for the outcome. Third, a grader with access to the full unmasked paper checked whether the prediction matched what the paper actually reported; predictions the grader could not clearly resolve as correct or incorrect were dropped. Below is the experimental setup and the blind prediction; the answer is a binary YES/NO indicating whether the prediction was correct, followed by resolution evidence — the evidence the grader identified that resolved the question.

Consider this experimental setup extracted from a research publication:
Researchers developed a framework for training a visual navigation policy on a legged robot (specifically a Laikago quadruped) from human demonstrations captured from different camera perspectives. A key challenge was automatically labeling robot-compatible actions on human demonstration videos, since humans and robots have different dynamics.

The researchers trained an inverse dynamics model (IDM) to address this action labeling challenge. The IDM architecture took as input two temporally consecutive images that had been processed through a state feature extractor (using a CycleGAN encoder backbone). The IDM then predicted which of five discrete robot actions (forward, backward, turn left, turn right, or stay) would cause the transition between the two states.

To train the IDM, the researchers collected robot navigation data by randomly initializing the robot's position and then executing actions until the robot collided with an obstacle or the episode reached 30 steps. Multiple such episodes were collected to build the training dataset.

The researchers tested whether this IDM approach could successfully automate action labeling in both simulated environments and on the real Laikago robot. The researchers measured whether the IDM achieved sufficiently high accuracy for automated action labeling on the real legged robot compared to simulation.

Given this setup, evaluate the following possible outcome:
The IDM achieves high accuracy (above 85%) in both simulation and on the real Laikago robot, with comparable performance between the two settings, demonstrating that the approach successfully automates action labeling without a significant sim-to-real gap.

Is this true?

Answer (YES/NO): NO